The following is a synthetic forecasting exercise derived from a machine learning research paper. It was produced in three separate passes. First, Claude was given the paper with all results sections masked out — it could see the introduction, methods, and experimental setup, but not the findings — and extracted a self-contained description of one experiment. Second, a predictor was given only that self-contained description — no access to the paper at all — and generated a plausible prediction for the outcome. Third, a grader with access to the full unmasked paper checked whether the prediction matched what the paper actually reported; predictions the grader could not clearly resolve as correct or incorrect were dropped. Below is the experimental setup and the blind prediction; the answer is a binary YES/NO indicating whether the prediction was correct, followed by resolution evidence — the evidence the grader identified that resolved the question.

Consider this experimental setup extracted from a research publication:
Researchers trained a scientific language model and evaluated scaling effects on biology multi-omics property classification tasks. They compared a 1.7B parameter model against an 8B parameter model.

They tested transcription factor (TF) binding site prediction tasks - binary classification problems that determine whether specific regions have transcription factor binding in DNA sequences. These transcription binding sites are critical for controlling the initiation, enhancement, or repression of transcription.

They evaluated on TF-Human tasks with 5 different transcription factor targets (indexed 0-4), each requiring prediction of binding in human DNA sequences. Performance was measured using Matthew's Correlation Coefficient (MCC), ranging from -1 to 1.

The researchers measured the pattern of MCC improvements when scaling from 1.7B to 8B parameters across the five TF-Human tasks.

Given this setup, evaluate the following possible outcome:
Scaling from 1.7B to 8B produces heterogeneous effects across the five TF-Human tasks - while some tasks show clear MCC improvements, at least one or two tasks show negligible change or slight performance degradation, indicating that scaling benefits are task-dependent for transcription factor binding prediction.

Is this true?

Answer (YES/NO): YES